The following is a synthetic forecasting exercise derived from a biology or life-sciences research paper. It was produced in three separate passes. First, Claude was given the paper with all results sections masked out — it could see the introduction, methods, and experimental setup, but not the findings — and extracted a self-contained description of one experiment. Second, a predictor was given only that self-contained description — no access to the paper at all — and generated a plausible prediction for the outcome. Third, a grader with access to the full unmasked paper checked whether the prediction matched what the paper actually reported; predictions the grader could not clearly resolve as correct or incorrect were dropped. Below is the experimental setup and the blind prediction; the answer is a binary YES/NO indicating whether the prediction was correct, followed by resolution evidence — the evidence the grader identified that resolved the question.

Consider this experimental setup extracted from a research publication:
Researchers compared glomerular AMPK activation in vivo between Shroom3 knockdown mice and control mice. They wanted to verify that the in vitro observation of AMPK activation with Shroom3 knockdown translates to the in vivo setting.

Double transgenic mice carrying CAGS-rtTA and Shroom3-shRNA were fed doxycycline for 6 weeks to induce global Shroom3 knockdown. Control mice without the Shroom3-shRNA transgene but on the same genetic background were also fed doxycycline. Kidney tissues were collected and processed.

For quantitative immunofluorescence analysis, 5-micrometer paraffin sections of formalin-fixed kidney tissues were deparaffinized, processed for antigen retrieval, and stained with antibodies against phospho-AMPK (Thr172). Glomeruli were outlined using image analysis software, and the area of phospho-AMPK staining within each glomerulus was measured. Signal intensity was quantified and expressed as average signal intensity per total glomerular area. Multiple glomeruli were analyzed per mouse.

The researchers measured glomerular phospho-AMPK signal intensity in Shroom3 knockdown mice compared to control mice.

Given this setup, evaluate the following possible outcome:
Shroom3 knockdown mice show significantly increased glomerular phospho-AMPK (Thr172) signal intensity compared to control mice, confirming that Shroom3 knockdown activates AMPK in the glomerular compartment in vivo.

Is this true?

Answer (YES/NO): YES